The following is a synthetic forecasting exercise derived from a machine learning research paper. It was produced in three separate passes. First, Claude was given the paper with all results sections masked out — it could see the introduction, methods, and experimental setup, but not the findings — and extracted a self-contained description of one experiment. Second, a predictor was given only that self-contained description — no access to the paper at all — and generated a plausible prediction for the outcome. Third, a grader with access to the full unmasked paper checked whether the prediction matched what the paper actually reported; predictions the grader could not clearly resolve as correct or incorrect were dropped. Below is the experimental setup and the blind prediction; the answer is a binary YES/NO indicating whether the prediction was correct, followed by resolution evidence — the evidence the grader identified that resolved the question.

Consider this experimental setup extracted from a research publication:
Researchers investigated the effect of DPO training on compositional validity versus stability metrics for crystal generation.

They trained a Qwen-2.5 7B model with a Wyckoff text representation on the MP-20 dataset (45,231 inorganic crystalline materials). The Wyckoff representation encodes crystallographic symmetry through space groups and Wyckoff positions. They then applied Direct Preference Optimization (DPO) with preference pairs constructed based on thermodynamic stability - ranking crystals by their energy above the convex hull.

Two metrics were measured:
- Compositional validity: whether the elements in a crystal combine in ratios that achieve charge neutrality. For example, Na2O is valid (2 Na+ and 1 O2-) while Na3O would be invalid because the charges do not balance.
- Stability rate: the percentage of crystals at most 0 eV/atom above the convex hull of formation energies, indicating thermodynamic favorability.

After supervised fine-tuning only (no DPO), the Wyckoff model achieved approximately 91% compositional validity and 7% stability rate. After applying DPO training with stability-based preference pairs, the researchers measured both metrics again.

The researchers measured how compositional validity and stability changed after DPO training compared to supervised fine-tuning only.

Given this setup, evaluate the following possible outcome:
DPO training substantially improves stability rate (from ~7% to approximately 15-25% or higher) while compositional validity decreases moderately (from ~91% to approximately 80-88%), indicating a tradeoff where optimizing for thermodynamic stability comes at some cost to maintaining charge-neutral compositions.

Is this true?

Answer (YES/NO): NO